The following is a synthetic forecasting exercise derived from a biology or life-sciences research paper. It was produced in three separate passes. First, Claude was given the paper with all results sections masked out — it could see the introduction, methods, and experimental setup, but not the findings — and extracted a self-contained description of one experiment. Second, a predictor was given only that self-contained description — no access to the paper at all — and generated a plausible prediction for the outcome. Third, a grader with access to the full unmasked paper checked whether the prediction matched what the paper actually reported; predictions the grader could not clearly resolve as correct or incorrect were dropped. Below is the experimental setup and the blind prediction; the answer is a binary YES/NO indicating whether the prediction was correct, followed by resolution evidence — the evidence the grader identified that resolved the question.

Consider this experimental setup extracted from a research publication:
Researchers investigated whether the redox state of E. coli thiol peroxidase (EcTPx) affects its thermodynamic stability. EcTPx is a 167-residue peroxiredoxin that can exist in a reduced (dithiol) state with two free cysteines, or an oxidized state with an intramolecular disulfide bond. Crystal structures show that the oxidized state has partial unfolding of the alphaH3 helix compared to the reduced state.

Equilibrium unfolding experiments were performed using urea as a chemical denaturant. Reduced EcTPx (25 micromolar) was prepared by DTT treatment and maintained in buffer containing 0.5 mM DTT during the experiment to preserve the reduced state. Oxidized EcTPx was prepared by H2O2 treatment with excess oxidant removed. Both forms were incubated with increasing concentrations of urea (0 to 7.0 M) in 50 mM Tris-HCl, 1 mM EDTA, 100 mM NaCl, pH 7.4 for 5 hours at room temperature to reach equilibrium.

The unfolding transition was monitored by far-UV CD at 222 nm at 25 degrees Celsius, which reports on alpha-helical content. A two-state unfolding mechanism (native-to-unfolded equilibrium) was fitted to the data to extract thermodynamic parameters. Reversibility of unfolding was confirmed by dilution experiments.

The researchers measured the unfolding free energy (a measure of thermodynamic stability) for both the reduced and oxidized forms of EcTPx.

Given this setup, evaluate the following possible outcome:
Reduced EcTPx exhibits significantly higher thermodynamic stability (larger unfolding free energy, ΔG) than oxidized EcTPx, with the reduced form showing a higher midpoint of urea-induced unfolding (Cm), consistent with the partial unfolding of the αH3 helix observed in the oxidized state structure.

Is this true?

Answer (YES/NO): NO